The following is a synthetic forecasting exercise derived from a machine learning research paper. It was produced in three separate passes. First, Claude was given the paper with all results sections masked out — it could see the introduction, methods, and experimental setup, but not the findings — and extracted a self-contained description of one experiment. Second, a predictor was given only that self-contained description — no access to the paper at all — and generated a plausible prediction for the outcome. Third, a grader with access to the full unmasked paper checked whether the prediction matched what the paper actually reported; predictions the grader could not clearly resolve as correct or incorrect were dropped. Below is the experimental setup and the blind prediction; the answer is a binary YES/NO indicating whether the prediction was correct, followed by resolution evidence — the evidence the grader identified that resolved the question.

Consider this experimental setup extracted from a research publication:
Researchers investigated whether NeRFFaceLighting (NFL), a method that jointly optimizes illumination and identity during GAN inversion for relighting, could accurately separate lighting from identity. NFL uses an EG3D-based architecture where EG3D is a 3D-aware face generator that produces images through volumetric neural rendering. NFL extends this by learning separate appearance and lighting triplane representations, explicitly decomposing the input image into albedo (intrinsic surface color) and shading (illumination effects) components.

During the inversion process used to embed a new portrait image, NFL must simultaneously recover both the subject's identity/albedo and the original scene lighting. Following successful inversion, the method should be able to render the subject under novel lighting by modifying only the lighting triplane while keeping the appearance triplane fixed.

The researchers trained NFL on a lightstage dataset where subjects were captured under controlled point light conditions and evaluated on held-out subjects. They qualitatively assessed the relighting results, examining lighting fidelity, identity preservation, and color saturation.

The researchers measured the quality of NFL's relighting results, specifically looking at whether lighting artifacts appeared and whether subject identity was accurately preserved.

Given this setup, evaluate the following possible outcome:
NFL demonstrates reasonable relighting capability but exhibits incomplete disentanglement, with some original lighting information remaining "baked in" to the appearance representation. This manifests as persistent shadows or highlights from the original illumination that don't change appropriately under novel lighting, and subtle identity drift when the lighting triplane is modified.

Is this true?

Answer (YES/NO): NO